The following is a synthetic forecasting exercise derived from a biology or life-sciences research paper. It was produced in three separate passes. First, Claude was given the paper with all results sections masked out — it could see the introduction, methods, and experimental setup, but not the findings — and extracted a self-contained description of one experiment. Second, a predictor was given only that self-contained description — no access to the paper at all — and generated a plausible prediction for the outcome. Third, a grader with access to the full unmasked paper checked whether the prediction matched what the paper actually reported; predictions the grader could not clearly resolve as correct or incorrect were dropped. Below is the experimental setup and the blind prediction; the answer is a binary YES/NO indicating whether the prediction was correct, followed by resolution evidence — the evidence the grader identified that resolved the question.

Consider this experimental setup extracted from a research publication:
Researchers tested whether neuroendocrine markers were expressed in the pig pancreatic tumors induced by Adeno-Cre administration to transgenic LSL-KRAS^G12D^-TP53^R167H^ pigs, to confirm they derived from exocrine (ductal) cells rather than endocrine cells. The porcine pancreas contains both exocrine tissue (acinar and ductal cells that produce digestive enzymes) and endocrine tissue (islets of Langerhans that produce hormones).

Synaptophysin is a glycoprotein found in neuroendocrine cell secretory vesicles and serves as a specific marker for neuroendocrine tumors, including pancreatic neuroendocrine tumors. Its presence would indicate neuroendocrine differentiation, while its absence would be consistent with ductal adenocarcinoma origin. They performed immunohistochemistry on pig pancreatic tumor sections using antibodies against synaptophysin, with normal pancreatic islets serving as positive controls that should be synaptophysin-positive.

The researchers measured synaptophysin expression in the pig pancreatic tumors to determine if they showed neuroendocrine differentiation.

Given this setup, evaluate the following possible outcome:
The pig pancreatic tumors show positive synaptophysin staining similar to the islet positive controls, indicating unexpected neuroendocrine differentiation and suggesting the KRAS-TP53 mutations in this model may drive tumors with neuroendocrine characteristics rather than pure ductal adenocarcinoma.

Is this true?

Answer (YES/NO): NO